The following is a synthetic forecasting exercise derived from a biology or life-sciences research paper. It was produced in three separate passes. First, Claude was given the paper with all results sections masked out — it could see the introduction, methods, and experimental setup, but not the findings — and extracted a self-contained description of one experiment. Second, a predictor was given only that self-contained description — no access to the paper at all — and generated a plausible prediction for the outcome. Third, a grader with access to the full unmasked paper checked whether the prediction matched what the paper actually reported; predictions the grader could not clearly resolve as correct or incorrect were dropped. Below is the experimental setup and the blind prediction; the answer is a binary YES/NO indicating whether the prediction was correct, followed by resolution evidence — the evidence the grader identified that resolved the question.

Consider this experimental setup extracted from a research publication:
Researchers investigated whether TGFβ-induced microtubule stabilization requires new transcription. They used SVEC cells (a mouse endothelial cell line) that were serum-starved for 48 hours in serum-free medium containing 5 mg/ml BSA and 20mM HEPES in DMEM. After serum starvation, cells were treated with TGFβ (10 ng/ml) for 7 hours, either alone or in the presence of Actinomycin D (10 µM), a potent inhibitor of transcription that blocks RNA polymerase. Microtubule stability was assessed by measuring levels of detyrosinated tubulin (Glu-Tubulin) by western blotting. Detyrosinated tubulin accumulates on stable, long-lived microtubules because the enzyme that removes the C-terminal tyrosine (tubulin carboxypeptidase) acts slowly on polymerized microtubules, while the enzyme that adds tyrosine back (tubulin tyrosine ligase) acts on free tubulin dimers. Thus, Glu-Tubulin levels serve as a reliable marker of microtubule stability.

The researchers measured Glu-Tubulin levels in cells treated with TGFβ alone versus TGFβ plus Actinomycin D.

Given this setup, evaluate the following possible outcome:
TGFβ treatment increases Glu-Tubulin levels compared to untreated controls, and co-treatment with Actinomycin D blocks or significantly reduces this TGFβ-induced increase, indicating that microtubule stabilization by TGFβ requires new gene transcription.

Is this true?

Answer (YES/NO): YES